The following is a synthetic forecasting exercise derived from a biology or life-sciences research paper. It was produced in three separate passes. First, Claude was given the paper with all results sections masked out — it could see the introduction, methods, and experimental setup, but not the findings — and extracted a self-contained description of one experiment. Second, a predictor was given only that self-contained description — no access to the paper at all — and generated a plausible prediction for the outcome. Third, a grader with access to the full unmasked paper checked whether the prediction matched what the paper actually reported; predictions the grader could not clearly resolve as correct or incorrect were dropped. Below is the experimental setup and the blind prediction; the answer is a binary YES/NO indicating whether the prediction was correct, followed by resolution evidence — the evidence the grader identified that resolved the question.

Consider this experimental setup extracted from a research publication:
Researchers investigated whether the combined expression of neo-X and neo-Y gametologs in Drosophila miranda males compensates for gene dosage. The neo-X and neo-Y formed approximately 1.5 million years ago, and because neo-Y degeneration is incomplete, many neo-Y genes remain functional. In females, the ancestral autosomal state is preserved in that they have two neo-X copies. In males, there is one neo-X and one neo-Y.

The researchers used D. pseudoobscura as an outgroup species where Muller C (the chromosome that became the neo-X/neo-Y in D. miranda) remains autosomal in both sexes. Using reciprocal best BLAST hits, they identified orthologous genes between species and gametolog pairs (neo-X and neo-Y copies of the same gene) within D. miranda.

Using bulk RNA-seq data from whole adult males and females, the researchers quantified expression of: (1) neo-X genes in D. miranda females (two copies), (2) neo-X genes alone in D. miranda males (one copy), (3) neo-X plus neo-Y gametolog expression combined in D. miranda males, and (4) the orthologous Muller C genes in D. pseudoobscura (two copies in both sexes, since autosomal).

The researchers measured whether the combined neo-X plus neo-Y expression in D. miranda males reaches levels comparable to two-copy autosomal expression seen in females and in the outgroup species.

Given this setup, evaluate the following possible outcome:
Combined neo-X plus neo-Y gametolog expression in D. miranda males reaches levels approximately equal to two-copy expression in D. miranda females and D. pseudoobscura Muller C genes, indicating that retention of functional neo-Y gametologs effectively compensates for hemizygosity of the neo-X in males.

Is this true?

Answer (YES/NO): YES